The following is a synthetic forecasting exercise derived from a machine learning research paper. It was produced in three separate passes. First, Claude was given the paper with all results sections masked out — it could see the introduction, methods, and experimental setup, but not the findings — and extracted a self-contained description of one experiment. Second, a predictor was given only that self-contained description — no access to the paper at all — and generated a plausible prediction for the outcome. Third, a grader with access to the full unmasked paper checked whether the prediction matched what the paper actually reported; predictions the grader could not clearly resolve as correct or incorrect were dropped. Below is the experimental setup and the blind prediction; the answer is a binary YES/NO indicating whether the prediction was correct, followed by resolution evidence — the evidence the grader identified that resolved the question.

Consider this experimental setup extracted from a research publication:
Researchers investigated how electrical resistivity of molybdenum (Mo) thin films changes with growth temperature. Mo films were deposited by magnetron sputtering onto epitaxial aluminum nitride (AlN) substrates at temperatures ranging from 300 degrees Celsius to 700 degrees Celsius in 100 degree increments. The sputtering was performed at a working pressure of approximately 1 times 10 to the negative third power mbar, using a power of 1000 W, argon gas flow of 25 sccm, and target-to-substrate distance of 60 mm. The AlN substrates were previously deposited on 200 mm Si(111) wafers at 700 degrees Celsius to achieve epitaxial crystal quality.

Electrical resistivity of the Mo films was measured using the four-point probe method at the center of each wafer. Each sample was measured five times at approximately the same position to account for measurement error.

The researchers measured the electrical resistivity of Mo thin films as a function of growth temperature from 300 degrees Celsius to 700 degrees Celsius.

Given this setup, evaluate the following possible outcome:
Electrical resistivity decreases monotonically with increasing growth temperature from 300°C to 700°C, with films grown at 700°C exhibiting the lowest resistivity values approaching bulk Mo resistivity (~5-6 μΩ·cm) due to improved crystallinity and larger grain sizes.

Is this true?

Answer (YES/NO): YES